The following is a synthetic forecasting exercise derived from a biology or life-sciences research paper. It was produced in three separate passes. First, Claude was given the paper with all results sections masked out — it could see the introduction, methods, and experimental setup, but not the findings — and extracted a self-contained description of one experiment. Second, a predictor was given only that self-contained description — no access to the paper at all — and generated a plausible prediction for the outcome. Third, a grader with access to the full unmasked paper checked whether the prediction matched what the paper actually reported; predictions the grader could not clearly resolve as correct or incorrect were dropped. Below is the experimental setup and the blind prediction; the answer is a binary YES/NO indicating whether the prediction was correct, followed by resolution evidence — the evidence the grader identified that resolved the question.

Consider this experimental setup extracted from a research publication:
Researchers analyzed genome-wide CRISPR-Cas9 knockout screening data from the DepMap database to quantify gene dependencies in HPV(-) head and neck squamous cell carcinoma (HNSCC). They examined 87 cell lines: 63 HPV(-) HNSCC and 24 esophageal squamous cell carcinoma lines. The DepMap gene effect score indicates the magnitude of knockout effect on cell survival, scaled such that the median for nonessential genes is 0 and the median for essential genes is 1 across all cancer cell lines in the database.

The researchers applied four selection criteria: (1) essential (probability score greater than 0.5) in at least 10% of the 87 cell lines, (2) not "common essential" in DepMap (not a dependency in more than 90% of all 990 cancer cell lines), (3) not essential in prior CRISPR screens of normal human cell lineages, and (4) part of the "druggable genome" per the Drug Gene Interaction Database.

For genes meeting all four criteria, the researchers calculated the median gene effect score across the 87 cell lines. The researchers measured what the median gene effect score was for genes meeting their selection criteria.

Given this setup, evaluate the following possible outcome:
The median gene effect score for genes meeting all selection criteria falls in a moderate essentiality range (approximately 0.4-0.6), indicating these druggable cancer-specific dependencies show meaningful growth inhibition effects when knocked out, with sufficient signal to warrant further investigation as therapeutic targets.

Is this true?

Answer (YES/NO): YES